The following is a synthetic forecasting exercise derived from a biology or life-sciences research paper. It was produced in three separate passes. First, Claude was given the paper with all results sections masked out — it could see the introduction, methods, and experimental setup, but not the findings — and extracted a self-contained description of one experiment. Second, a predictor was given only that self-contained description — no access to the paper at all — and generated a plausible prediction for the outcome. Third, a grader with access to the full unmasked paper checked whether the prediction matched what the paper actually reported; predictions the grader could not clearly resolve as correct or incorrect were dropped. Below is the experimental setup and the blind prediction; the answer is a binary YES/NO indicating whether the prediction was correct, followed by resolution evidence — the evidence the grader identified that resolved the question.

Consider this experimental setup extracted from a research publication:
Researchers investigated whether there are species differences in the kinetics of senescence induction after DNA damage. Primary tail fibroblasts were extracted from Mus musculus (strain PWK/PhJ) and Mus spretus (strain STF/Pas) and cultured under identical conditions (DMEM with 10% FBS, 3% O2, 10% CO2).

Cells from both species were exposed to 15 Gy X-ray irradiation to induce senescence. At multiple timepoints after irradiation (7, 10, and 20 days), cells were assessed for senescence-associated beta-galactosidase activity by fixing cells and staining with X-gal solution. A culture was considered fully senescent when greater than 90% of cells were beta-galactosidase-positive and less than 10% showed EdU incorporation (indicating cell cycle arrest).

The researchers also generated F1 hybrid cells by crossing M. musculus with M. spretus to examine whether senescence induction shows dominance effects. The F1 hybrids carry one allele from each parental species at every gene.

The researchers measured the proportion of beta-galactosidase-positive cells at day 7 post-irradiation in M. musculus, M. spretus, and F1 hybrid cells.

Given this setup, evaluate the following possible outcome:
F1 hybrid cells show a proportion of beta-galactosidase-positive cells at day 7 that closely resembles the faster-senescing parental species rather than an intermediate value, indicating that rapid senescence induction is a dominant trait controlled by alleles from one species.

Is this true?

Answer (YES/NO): NO